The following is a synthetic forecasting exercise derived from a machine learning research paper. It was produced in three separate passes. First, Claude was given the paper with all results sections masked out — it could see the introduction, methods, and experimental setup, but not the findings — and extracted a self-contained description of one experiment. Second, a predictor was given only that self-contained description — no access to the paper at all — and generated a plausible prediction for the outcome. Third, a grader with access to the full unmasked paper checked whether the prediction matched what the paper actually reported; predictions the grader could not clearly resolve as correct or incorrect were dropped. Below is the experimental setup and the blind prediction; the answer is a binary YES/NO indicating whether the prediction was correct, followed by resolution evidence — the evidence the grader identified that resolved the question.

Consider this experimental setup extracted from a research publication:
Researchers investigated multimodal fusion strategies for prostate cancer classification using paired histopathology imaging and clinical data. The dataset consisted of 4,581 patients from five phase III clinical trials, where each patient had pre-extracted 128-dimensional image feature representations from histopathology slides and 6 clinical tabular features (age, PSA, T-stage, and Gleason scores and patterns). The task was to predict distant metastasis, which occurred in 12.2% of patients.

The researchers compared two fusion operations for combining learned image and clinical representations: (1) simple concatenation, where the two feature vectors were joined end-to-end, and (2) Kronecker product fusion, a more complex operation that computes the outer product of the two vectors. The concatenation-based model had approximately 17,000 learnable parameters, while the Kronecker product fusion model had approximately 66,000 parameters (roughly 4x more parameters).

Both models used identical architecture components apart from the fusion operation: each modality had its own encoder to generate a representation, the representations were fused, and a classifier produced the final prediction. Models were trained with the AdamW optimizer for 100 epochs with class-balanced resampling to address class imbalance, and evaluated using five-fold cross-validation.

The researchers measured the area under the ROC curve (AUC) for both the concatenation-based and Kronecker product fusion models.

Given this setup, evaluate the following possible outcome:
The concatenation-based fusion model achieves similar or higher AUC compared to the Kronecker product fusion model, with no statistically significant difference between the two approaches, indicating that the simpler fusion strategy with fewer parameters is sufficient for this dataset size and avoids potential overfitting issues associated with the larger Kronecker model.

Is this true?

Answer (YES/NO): YES